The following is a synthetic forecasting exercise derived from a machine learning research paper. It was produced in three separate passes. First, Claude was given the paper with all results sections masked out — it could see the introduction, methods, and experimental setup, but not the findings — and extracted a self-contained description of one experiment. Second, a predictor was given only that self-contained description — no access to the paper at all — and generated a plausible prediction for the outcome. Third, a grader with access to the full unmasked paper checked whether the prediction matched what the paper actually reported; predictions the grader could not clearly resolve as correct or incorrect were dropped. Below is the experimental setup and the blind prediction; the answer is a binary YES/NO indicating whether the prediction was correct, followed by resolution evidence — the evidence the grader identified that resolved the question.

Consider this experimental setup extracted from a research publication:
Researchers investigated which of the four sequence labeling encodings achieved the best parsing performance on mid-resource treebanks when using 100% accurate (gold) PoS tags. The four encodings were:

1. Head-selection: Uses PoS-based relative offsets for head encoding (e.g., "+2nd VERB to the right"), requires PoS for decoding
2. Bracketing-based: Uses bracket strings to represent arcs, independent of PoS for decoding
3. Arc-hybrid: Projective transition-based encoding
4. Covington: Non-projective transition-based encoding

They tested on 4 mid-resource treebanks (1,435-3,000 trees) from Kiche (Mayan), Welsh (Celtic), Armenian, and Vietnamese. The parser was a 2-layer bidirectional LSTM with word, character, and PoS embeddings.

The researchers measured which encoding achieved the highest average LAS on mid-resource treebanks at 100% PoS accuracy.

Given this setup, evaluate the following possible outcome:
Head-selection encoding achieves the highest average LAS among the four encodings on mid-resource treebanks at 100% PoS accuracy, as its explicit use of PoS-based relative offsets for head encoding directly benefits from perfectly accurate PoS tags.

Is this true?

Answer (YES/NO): YES